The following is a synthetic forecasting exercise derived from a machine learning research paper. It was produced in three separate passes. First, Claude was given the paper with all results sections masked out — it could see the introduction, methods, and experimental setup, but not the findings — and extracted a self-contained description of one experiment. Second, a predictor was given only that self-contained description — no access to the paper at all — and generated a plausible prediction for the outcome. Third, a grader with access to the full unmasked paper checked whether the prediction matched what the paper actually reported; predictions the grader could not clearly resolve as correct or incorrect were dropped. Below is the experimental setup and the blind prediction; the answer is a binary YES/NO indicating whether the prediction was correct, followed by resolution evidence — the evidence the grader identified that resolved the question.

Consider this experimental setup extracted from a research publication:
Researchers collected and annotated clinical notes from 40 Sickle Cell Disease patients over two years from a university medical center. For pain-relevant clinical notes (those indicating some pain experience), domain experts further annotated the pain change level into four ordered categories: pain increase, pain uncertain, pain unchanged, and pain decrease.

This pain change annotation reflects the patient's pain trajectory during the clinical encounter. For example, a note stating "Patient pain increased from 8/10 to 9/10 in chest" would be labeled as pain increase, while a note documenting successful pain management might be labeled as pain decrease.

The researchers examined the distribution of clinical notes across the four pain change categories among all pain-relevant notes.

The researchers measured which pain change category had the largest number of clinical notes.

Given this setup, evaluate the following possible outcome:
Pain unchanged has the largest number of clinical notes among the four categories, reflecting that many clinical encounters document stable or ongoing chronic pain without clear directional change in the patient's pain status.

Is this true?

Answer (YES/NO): NO